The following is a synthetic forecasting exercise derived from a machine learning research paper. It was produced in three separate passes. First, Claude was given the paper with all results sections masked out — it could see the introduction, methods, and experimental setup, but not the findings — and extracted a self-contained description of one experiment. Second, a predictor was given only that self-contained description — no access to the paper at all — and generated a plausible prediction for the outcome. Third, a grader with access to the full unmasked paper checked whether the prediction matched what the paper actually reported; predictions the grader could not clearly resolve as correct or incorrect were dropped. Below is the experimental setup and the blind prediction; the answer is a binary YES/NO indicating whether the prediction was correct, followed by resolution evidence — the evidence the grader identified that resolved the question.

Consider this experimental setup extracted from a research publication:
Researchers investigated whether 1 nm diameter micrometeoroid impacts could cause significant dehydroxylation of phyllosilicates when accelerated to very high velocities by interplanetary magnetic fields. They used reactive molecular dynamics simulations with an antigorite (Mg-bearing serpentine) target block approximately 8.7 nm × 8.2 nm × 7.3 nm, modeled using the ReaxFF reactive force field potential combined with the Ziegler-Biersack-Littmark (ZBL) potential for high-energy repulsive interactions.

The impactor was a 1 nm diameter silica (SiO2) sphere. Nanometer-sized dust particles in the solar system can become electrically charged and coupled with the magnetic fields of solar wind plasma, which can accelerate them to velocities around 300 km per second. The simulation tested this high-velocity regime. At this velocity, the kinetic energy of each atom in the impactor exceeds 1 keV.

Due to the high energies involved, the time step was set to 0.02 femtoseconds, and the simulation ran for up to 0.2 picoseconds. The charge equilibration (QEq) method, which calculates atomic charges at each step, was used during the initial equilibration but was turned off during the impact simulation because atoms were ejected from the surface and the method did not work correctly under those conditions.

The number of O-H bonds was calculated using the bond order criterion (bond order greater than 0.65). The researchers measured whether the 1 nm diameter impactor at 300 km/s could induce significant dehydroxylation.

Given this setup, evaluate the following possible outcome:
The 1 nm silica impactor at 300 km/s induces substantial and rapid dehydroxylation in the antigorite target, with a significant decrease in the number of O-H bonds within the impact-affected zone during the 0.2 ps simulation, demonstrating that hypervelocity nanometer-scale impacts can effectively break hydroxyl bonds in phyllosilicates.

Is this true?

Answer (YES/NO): YES